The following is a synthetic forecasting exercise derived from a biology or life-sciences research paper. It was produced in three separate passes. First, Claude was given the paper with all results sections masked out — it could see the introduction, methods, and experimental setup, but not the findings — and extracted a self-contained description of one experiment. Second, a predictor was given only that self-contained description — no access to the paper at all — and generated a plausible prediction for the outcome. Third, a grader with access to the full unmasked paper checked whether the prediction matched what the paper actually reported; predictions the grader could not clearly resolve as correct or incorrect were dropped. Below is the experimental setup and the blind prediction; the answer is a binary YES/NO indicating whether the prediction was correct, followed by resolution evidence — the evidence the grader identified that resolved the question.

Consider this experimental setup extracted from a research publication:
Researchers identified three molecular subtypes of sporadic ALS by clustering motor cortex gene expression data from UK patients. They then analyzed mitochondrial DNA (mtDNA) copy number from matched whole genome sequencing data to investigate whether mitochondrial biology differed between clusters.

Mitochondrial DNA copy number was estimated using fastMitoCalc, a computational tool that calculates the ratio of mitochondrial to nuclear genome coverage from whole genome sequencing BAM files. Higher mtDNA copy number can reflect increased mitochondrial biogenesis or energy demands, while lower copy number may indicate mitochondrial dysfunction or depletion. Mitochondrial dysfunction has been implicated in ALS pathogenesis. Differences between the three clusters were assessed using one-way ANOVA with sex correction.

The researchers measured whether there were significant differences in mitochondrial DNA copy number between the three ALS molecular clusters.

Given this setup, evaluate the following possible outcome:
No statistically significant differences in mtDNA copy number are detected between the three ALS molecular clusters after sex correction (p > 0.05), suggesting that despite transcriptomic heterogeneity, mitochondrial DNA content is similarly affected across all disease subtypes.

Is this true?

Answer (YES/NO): YES